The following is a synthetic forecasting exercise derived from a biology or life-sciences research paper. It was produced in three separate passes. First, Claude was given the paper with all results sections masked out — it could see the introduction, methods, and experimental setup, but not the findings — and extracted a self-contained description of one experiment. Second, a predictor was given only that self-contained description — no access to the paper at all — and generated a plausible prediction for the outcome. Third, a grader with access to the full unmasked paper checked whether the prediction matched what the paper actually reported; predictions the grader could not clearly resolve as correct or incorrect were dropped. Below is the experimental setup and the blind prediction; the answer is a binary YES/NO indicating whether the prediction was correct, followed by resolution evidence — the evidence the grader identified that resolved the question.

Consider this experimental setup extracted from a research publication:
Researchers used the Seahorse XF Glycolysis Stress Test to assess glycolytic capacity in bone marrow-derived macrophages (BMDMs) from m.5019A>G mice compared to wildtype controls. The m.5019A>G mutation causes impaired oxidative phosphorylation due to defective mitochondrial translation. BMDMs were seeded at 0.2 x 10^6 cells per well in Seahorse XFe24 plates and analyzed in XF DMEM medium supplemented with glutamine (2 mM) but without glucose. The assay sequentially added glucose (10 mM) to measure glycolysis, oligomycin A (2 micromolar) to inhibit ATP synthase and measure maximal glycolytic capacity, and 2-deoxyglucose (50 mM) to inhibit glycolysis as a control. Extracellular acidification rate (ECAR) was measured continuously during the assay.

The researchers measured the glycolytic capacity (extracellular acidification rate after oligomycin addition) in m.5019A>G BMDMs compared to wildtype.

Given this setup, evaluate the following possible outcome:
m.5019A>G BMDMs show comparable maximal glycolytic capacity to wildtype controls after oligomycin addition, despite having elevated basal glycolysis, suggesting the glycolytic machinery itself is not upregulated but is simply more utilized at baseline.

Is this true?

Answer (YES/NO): NO